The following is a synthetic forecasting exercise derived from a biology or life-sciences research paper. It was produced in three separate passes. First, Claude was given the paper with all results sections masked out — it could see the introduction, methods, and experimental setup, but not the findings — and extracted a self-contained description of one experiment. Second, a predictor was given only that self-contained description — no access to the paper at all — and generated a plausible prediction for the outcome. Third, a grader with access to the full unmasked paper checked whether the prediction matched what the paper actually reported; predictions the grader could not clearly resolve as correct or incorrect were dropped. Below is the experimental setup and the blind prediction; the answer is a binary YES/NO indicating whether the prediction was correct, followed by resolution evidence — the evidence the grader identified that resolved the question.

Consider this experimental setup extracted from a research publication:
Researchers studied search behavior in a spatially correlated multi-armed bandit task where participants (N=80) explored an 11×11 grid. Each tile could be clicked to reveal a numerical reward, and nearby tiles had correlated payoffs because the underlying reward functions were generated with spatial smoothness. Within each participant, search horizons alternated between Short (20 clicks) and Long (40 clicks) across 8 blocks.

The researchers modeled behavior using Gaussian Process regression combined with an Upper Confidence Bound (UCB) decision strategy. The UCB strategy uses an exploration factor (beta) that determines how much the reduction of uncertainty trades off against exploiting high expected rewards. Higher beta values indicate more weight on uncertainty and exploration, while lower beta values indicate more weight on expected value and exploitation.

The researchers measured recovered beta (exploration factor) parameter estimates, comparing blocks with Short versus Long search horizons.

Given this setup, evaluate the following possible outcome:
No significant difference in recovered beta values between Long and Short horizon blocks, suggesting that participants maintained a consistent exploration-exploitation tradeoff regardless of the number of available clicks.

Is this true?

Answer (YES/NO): NO